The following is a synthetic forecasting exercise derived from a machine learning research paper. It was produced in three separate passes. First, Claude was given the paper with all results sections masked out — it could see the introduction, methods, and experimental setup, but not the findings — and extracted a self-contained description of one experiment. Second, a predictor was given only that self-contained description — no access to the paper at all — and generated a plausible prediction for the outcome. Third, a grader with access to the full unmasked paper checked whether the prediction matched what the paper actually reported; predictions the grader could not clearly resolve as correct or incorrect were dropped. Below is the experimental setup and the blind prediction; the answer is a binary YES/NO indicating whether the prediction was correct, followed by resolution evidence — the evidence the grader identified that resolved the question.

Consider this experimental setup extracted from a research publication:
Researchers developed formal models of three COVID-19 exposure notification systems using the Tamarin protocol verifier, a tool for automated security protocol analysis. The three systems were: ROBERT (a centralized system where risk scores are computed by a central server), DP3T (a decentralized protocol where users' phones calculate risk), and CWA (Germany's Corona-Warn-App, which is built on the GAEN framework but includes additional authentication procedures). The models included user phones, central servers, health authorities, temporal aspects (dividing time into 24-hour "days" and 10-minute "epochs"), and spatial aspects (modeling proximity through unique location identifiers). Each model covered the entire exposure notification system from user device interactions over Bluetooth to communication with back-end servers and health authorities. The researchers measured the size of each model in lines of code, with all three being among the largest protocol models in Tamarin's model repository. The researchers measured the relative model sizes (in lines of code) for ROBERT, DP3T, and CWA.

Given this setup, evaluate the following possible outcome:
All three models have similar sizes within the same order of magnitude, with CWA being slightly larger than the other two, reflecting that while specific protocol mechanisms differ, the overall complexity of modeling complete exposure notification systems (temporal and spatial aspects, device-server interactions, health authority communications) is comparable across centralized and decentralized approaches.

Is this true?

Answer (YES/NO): YES